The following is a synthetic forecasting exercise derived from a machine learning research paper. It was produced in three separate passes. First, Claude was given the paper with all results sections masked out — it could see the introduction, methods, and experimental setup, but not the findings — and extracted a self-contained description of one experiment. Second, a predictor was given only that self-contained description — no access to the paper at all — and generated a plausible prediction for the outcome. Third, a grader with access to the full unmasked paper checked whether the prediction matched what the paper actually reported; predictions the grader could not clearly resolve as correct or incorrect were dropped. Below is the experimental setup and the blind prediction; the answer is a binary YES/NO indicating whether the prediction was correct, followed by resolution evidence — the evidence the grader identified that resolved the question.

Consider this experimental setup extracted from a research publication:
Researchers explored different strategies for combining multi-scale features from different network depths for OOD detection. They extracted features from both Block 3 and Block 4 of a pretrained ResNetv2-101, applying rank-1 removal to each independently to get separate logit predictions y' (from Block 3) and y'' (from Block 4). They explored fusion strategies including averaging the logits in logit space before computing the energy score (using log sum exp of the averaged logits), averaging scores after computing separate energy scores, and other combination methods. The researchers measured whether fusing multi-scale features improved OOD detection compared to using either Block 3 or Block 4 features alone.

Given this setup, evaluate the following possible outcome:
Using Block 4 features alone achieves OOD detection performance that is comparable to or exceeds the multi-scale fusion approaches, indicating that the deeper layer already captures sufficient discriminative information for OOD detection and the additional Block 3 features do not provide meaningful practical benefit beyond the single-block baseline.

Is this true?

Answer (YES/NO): NO